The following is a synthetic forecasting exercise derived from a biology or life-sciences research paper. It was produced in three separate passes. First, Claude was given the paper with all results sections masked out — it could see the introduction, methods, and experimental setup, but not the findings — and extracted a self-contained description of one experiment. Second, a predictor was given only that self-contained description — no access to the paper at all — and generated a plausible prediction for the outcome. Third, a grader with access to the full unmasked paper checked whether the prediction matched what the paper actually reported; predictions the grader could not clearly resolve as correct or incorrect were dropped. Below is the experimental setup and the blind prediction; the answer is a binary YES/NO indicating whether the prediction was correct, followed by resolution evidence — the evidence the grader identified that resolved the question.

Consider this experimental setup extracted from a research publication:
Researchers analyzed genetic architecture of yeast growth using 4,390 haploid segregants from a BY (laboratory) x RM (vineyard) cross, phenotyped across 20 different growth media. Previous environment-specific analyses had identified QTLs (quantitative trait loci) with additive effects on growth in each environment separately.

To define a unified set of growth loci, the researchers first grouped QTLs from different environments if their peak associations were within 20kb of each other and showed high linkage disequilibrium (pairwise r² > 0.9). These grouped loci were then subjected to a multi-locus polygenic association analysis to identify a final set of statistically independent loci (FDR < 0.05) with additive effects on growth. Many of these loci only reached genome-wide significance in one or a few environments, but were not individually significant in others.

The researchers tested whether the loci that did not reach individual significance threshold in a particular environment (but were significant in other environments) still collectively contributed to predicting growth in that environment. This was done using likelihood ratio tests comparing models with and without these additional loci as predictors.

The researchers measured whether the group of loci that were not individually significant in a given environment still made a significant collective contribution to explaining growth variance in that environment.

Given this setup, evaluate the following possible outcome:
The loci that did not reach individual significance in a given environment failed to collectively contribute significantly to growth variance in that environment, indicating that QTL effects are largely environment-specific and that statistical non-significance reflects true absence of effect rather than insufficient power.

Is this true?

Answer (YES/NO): NO